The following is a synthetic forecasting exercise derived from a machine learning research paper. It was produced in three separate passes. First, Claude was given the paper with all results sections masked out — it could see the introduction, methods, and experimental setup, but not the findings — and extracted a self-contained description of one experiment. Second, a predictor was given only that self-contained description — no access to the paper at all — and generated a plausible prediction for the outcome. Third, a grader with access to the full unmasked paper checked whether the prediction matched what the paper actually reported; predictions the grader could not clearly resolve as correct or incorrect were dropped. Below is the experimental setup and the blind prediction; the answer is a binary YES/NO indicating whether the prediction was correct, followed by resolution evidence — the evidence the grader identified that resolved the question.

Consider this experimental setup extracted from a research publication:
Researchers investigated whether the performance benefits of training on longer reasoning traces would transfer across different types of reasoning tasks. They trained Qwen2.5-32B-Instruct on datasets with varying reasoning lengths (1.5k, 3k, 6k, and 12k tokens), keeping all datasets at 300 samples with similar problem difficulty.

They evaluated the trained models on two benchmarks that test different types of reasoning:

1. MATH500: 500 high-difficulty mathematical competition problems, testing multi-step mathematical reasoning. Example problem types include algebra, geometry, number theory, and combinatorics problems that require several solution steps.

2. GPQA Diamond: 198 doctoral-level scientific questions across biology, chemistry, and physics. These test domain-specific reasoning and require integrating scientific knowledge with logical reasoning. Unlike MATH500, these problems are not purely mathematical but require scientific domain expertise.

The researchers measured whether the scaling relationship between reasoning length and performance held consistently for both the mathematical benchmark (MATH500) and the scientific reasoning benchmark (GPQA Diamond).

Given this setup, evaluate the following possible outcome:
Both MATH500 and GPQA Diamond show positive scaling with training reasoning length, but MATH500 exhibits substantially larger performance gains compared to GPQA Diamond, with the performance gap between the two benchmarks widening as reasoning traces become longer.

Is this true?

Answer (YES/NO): NO